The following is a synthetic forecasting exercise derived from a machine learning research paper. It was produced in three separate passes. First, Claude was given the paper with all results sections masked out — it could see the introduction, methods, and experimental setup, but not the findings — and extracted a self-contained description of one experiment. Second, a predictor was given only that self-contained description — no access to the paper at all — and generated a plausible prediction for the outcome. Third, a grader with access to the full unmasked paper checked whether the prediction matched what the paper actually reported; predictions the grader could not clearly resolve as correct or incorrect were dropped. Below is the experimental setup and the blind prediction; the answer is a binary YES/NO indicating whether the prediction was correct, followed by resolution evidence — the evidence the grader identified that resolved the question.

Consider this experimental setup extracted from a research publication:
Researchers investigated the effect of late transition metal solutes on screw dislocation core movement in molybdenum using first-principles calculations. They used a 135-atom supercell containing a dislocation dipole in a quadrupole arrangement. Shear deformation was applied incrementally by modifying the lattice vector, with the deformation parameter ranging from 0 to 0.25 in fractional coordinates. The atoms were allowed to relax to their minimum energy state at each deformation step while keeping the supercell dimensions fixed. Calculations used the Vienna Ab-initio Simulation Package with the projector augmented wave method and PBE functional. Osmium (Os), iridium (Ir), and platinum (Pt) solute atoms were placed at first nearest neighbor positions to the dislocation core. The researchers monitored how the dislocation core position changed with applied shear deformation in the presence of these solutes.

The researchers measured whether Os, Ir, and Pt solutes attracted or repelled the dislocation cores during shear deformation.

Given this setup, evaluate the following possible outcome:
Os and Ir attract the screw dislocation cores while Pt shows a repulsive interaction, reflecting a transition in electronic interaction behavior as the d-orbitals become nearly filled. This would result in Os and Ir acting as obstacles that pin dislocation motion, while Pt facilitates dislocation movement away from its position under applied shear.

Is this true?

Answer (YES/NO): NO